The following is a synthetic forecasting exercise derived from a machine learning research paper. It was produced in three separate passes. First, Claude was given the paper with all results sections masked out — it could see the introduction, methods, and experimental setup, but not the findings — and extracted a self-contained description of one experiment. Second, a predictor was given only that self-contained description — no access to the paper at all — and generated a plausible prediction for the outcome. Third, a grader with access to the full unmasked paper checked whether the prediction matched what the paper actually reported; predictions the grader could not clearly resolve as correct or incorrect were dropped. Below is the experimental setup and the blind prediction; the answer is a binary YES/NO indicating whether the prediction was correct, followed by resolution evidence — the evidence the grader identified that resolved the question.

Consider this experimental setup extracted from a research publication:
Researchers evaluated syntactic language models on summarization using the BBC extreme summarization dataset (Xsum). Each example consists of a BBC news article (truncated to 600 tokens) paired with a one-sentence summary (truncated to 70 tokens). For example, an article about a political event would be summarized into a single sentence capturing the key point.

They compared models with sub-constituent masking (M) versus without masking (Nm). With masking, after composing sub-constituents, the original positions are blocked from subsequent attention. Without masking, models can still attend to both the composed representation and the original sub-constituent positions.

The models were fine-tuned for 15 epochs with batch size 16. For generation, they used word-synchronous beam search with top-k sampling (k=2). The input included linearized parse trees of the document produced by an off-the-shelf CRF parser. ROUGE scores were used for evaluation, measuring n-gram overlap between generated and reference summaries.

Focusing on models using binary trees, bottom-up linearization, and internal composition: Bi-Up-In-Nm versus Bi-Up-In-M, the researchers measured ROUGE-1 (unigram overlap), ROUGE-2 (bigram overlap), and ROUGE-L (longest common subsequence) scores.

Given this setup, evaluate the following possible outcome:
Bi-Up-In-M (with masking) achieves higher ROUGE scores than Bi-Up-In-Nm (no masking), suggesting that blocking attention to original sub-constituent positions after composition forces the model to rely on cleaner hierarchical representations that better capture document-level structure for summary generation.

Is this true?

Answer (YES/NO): NO